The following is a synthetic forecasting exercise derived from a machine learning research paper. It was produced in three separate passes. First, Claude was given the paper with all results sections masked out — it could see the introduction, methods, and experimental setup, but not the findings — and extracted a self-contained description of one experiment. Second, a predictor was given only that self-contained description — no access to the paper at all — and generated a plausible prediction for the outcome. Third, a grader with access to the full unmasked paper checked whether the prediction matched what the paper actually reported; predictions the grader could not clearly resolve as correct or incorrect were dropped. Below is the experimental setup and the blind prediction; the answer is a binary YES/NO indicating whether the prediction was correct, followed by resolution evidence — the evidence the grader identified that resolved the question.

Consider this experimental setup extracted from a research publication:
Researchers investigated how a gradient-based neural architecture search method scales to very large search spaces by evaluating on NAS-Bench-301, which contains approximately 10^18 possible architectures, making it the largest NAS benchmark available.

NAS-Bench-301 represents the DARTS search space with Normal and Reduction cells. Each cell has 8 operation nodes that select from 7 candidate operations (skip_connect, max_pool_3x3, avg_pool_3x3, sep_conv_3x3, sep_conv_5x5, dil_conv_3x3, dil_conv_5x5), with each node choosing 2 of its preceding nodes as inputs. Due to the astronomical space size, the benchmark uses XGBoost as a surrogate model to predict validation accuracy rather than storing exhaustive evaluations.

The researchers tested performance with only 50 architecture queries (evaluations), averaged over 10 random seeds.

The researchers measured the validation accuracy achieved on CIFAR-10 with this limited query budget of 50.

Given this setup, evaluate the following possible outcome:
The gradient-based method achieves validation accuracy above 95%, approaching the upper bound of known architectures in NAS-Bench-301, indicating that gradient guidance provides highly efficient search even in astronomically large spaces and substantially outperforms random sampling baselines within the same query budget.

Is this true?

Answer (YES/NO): NO